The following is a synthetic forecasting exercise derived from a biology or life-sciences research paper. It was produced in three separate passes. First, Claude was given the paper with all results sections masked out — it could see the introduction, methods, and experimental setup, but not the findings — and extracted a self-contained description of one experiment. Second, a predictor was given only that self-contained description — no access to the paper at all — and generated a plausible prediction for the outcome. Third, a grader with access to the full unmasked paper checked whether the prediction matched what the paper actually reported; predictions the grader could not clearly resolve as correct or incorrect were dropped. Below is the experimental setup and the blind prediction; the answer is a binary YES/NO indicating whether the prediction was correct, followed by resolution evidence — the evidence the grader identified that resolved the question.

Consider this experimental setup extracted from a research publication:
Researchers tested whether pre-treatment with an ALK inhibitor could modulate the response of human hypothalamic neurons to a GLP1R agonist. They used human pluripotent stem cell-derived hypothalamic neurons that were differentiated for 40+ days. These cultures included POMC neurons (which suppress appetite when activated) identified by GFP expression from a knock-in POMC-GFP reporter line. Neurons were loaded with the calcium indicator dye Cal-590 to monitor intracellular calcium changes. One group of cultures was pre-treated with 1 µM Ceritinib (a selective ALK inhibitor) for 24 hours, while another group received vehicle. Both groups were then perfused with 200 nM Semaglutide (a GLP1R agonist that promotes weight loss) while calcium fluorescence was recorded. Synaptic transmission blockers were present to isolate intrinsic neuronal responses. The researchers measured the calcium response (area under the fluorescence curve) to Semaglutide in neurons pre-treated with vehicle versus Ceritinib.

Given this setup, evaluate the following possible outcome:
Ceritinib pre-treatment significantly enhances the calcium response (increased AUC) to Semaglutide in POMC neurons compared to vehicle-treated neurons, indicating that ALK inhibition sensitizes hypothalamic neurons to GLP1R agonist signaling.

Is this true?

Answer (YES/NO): YES